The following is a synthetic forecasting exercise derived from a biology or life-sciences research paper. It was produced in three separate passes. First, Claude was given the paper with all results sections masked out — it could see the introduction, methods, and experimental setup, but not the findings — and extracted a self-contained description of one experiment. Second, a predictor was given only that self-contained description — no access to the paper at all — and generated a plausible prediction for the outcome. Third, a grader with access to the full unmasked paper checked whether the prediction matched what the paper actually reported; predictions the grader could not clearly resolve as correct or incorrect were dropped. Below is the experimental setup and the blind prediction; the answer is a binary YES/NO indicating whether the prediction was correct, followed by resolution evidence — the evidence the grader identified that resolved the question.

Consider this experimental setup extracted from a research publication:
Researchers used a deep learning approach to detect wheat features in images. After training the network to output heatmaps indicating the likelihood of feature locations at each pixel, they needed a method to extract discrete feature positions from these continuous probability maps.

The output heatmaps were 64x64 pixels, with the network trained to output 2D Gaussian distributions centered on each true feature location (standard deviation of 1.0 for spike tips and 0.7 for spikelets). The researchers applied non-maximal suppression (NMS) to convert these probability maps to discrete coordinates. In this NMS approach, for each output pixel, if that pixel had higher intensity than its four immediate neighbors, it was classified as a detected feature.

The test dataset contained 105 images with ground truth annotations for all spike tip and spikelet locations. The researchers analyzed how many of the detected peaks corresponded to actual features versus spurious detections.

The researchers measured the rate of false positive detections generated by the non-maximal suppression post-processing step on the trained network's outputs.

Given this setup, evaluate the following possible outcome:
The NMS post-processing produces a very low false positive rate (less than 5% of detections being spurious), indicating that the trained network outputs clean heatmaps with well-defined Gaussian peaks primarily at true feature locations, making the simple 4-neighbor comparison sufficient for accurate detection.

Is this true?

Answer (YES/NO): YES